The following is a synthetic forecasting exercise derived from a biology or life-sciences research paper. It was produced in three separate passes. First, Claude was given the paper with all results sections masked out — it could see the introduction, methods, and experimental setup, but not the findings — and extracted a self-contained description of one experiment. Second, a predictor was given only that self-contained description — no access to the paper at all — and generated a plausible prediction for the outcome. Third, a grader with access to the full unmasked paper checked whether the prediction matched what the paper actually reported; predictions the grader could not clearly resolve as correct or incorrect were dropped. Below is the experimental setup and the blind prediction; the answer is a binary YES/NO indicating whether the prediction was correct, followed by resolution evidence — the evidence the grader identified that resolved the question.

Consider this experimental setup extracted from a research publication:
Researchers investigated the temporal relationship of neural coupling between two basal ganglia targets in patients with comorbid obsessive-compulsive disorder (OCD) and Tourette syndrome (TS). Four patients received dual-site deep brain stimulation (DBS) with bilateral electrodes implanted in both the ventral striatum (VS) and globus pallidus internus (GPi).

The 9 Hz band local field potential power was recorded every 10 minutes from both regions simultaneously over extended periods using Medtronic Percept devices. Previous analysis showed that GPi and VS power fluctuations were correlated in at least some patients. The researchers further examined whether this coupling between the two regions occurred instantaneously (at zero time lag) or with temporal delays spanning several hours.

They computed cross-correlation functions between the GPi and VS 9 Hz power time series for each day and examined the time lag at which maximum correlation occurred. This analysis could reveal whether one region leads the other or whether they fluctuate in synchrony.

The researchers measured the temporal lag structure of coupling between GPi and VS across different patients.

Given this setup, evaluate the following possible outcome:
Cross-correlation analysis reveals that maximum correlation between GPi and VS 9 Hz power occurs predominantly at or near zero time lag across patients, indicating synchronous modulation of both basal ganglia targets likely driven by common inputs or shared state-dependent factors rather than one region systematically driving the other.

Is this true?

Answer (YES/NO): YES